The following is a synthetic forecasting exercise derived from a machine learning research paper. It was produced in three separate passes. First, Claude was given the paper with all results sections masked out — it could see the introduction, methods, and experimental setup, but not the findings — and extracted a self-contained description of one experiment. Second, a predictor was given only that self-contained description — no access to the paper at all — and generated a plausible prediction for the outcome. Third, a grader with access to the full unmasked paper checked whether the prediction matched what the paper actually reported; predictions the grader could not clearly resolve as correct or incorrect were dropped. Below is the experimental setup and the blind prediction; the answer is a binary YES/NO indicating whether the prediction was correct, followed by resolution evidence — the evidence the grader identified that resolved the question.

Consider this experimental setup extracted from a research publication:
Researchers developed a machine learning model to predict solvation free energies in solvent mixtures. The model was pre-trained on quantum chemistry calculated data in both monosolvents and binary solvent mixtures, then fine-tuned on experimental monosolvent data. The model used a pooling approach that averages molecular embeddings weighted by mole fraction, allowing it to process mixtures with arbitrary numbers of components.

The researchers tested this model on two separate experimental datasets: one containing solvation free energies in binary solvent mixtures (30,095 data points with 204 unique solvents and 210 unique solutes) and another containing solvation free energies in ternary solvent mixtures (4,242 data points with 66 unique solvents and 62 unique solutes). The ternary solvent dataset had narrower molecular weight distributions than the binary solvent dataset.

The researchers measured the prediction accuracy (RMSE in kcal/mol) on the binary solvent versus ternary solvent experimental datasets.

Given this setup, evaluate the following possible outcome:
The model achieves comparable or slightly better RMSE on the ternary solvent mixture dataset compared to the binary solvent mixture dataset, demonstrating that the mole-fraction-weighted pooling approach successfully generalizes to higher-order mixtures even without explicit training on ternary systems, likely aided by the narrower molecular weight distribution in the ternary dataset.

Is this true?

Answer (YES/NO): YES